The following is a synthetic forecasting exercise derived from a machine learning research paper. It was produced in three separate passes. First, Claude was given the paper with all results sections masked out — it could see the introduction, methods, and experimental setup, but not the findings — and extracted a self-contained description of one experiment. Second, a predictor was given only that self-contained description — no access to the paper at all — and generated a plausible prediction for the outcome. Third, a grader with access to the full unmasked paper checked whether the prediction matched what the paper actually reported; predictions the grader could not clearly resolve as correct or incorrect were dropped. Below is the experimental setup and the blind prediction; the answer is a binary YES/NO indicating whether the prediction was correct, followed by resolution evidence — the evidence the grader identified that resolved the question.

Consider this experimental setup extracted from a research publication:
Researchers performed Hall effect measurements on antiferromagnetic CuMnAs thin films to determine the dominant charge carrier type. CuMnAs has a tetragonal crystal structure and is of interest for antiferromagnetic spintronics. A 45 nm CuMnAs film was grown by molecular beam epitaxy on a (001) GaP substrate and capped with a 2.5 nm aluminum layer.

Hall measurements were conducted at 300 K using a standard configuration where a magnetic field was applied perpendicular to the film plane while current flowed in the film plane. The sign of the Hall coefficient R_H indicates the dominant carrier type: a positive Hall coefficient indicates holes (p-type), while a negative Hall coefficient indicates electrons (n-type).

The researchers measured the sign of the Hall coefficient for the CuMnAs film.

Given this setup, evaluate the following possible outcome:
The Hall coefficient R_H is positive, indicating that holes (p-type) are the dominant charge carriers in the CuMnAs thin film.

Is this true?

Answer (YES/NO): YES